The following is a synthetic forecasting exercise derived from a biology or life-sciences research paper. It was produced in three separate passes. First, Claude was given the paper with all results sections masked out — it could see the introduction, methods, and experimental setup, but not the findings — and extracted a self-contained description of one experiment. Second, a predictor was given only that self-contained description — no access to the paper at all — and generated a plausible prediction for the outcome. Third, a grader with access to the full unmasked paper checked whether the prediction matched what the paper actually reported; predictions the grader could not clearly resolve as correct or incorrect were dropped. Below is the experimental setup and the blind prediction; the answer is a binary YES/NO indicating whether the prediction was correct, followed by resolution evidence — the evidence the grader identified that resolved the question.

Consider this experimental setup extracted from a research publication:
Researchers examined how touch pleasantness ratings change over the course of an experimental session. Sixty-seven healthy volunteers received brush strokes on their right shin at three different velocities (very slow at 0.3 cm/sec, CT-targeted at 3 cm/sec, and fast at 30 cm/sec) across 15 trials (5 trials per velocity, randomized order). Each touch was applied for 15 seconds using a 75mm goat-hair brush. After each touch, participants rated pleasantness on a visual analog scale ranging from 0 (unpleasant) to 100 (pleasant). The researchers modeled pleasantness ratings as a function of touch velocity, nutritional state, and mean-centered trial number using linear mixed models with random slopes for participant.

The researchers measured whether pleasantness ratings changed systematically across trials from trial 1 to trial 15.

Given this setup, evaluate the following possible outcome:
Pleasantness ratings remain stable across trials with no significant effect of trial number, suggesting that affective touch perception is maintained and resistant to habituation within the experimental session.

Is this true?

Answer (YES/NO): NO